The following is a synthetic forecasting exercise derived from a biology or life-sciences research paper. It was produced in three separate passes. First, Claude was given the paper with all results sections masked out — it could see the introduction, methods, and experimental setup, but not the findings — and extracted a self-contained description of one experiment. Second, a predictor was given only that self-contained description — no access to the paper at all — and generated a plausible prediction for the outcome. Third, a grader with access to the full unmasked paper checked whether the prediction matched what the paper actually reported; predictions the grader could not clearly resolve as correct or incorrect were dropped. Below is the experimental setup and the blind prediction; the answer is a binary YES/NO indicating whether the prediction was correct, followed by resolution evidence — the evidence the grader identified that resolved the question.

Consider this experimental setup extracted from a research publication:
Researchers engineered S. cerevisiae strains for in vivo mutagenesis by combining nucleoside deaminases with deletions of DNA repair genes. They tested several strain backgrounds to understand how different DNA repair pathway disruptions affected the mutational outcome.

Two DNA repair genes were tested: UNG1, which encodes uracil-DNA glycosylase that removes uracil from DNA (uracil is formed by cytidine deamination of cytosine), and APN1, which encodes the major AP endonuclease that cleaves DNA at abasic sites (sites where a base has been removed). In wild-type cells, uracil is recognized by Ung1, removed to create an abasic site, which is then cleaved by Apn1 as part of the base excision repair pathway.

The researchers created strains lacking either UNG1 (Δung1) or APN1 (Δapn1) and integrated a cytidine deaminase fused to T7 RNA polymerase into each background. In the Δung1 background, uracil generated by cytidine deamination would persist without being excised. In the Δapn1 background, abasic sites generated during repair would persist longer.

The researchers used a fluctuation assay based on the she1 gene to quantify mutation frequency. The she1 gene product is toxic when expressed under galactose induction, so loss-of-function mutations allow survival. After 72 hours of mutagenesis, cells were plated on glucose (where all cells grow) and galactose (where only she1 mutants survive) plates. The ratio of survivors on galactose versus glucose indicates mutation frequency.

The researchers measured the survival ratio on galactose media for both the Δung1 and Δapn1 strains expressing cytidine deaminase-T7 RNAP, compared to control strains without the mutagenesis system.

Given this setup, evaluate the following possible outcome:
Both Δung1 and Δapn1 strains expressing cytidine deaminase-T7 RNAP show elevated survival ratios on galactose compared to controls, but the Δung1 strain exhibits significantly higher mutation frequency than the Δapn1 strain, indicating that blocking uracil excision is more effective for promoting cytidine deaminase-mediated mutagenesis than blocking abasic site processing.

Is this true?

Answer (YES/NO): YES